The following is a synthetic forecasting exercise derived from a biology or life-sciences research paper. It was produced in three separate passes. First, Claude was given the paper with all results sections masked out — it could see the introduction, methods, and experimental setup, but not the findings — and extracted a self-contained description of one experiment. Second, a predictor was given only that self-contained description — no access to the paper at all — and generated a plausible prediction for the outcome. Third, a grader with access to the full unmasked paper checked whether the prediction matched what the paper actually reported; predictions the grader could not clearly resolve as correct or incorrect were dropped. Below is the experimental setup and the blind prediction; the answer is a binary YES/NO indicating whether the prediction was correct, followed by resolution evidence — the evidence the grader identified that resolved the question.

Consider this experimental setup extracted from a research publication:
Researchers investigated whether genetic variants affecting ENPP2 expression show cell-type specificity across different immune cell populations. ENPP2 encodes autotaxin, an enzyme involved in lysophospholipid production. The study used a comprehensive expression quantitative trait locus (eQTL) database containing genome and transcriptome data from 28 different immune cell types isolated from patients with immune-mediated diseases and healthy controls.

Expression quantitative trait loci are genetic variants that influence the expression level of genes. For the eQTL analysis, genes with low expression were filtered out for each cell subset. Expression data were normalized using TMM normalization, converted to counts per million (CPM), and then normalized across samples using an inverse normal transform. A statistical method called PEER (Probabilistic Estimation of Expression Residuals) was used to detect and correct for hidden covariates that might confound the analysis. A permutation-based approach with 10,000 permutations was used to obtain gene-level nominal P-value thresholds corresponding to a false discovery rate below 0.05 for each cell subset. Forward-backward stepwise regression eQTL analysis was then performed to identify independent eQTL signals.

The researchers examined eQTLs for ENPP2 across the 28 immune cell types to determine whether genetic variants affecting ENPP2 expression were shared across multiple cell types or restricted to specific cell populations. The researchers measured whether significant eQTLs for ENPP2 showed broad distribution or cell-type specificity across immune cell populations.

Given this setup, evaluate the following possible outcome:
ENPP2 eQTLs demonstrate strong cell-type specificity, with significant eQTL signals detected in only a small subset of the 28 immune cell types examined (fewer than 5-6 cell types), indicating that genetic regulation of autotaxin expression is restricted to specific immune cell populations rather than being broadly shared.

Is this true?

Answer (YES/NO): YES